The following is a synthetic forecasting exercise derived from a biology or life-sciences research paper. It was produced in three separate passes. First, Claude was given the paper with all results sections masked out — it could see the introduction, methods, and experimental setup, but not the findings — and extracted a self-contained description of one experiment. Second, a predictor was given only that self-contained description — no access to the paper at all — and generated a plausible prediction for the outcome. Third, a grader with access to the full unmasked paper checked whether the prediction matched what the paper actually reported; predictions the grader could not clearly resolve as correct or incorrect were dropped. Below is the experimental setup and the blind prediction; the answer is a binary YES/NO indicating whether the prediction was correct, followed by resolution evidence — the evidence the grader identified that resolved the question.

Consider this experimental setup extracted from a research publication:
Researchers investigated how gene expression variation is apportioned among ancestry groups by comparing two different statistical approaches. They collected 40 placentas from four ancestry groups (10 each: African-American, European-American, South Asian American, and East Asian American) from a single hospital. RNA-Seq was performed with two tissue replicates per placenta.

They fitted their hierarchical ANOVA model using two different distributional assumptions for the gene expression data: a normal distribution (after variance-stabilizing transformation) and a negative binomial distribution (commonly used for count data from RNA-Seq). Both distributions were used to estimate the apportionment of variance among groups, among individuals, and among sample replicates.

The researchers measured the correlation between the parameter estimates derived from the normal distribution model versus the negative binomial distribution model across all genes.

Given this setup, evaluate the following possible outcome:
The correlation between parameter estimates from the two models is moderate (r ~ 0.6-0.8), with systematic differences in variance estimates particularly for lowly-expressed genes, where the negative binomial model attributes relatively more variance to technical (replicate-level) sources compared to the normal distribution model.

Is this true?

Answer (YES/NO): NO